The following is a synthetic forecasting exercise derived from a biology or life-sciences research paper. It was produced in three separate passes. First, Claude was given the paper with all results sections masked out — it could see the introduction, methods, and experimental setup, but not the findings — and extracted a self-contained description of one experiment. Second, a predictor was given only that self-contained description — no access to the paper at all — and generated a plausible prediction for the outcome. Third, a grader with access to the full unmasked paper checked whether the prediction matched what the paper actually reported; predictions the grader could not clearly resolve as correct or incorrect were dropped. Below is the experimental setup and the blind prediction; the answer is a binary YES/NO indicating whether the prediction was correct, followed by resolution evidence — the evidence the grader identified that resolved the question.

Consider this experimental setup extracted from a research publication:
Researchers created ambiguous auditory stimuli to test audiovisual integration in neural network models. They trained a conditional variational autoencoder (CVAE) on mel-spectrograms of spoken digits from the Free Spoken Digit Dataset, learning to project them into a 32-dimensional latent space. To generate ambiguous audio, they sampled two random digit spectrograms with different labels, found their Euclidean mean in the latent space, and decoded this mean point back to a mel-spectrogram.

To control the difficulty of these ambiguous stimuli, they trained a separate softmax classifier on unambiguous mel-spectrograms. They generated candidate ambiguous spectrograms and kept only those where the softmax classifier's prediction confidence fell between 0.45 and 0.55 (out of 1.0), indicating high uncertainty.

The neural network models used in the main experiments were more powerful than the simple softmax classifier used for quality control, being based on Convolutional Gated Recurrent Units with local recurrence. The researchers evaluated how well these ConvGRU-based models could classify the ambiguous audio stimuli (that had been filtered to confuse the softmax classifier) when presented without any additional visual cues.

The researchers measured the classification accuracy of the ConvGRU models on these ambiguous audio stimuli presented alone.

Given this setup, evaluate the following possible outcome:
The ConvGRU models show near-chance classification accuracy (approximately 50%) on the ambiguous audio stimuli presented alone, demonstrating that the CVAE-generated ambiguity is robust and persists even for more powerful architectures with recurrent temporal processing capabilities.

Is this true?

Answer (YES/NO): NO